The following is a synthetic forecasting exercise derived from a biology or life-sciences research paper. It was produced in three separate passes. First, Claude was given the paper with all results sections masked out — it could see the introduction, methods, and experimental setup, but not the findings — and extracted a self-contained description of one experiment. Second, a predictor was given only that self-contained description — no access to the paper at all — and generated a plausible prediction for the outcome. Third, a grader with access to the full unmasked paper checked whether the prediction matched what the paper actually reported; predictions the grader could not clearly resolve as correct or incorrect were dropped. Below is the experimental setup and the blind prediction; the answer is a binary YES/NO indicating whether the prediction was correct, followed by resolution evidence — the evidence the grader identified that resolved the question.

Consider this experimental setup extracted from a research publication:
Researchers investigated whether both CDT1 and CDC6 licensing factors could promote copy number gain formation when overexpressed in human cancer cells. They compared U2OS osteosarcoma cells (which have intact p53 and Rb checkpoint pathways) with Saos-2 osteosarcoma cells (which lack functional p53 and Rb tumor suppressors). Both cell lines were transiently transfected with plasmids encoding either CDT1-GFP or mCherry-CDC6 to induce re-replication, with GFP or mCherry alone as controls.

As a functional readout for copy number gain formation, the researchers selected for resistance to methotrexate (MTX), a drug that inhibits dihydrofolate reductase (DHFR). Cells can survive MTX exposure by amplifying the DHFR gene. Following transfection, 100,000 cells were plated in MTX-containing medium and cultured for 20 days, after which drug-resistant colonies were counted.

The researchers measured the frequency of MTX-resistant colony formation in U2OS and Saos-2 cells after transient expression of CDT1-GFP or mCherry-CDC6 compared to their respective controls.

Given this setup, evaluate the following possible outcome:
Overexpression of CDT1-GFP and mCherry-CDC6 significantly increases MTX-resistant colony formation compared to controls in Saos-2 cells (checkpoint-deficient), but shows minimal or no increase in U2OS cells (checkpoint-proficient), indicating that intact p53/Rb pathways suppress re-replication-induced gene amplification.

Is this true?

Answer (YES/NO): NO